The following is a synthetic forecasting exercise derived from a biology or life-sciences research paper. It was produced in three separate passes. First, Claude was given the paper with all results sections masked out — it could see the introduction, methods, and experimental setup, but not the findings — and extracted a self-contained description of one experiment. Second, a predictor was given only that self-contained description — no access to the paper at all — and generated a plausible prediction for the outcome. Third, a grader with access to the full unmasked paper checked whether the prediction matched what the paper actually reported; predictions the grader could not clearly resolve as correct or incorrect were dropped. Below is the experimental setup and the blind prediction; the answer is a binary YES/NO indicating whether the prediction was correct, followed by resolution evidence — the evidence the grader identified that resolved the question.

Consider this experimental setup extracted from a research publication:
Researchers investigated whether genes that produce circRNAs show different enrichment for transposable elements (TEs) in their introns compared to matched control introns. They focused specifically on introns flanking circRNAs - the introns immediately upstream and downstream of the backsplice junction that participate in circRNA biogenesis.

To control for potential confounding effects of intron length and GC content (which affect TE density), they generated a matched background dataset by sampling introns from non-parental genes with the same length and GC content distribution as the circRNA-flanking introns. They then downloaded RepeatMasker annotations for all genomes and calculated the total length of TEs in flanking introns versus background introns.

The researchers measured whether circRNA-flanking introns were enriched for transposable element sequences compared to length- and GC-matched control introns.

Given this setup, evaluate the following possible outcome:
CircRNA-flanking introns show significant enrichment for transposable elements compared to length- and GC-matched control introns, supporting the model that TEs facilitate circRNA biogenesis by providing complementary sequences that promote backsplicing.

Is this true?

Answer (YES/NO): YES